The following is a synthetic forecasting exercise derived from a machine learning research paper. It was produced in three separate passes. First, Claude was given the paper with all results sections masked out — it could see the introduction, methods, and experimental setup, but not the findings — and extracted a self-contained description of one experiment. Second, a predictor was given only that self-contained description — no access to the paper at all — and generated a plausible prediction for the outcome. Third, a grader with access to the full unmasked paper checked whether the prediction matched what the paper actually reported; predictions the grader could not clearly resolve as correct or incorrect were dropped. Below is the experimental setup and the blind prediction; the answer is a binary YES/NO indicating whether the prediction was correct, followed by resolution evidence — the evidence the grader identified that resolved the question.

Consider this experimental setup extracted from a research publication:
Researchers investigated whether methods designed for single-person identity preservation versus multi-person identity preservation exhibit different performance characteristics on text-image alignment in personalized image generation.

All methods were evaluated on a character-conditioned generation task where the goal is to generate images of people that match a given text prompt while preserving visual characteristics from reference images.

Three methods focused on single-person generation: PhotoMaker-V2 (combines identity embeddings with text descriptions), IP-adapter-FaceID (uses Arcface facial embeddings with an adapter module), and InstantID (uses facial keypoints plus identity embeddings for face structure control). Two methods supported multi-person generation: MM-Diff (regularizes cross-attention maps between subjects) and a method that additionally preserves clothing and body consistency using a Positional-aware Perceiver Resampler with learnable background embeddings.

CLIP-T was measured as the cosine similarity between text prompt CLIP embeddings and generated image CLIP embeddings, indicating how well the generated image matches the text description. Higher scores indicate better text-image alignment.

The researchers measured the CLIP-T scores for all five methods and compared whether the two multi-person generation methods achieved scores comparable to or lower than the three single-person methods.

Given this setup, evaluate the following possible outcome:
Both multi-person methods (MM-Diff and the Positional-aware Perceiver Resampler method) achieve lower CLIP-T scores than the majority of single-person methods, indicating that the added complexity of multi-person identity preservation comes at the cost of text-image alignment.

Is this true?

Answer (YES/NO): YES